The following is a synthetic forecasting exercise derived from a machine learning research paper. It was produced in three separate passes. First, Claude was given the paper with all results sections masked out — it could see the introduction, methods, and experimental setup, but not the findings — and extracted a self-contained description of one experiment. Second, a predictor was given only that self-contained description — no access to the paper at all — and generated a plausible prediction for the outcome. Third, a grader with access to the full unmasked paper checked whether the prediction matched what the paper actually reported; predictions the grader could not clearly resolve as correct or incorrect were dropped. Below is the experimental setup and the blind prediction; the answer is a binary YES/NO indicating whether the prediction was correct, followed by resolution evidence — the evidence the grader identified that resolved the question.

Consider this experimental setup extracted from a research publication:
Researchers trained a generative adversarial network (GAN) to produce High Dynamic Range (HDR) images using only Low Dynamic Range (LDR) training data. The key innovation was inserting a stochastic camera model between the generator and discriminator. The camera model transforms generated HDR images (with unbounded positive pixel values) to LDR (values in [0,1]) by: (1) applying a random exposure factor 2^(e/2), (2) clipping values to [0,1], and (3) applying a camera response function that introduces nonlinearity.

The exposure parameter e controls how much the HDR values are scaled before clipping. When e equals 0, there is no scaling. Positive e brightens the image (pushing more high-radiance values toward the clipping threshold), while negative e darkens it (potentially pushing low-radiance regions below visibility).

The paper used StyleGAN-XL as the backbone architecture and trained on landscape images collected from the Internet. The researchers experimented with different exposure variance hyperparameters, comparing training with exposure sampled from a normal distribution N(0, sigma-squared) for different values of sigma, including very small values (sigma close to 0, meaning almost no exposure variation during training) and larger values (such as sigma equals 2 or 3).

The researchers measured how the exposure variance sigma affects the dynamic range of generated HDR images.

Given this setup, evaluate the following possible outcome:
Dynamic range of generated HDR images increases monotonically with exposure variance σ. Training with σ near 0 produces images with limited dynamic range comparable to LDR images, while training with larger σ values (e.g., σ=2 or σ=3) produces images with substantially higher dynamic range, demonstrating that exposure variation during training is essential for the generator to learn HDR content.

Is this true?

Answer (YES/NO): YES